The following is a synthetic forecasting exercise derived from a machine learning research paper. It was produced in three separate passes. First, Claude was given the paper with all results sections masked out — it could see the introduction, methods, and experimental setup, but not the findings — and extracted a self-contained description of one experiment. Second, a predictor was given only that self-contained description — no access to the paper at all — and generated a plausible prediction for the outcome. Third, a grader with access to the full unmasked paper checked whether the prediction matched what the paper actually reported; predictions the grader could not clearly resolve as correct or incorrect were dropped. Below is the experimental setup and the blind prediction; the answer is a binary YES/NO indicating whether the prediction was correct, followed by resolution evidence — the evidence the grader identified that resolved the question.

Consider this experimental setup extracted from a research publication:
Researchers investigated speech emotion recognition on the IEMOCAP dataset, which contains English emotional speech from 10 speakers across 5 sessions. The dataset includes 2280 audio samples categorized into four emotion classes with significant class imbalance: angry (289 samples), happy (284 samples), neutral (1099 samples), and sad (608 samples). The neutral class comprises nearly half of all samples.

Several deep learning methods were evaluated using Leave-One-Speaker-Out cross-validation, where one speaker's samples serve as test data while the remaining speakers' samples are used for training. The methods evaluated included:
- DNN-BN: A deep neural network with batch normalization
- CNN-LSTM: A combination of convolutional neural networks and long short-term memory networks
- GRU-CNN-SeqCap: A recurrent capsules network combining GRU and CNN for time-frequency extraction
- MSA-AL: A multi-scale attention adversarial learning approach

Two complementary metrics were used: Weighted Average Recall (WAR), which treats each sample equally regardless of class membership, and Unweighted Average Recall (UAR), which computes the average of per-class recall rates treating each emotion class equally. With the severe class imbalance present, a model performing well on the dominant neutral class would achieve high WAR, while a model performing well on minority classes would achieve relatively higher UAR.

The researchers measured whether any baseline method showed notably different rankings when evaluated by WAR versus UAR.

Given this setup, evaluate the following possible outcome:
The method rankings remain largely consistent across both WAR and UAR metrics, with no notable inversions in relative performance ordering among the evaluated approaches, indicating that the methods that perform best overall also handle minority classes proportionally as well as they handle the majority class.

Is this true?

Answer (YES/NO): NO